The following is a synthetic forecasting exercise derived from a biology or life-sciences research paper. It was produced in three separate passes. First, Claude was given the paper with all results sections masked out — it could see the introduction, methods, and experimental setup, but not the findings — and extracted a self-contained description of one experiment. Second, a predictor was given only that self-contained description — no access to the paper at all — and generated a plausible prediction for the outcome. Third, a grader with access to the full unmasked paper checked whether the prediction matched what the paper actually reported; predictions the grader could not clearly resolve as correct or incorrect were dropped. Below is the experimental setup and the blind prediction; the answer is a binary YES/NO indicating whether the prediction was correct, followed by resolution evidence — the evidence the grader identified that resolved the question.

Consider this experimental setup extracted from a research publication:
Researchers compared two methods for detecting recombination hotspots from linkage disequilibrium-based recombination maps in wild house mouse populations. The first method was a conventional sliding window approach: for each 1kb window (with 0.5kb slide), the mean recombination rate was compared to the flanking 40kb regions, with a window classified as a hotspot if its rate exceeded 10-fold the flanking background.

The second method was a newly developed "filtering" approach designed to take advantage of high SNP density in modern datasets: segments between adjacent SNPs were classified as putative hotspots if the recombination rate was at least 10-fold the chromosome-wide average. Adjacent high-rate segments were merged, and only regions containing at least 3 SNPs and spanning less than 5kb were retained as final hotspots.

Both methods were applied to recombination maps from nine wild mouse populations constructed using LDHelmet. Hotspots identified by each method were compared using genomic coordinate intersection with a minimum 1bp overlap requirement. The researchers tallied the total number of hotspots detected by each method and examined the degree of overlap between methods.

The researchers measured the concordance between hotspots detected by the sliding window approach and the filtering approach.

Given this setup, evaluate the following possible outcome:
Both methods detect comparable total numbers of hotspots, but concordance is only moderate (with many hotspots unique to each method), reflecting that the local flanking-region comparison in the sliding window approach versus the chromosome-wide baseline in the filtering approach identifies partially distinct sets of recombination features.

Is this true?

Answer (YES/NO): YES